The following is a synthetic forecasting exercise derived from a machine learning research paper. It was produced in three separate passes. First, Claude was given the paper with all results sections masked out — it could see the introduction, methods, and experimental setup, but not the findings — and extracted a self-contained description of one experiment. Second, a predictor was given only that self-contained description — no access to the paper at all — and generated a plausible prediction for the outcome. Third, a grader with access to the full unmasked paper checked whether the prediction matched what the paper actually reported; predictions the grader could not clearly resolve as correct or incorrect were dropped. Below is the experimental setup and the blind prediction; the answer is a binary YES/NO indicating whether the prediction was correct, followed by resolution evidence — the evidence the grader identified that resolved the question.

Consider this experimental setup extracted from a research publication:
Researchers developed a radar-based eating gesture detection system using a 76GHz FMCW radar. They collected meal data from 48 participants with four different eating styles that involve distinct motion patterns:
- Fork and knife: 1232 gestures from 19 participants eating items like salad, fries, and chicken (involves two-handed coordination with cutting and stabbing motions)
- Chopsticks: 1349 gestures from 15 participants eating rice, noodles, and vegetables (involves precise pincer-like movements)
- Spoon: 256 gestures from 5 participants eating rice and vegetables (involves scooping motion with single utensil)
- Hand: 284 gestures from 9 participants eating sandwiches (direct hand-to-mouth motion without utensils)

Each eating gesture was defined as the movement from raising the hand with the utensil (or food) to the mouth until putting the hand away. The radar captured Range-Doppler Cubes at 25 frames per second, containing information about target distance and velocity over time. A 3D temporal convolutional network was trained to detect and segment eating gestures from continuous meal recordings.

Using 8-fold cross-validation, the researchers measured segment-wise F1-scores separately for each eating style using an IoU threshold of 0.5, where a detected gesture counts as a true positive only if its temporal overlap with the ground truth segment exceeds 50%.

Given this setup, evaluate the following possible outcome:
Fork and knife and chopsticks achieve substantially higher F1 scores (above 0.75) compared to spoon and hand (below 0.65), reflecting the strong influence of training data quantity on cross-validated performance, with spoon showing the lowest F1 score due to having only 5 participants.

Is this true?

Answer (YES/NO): NO